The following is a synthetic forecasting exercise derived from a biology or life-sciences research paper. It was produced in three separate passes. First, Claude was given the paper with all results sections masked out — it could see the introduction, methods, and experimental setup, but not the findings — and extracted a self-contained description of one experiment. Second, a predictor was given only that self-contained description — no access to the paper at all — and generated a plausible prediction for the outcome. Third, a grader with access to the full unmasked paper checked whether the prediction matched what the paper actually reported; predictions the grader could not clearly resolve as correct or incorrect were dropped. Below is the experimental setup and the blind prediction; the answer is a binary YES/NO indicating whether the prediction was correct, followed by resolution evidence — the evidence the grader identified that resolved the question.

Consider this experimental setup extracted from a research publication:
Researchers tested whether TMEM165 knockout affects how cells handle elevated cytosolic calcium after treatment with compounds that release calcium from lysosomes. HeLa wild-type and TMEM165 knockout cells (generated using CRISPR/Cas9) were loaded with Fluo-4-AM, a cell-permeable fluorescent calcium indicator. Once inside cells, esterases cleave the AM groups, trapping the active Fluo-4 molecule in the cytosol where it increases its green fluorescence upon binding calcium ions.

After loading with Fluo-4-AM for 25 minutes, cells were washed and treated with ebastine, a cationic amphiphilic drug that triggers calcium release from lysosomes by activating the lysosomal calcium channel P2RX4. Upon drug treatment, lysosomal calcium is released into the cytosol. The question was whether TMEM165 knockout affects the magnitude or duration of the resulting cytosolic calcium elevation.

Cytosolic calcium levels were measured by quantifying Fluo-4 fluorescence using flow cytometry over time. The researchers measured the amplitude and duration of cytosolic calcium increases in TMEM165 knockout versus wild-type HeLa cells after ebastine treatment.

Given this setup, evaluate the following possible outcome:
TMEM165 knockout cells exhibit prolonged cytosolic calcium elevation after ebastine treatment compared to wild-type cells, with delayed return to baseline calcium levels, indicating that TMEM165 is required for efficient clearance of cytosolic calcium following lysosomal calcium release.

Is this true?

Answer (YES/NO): YES